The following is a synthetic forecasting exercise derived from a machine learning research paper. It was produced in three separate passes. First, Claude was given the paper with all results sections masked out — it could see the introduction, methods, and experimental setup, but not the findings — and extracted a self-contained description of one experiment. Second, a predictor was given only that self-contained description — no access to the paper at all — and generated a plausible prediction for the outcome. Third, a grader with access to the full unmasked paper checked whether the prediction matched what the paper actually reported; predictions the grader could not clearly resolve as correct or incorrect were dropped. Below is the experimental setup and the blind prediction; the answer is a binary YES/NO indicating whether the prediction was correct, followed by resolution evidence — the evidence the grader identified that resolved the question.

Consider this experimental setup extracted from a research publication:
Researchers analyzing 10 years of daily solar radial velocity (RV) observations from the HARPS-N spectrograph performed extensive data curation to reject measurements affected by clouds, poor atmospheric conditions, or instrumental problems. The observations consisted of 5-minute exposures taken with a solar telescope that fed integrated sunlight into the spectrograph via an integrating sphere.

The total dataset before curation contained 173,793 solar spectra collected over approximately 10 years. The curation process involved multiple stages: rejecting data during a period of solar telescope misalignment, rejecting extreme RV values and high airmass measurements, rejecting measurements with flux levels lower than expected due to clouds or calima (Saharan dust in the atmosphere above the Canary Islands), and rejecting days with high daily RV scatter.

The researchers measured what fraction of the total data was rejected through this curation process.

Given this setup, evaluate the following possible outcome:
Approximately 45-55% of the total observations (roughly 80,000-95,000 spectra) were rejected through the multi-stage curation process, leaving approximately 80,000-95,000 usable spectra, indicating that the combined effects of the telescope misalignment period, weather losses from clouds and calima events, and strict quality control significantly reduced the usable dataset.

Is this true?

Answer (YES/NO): NO